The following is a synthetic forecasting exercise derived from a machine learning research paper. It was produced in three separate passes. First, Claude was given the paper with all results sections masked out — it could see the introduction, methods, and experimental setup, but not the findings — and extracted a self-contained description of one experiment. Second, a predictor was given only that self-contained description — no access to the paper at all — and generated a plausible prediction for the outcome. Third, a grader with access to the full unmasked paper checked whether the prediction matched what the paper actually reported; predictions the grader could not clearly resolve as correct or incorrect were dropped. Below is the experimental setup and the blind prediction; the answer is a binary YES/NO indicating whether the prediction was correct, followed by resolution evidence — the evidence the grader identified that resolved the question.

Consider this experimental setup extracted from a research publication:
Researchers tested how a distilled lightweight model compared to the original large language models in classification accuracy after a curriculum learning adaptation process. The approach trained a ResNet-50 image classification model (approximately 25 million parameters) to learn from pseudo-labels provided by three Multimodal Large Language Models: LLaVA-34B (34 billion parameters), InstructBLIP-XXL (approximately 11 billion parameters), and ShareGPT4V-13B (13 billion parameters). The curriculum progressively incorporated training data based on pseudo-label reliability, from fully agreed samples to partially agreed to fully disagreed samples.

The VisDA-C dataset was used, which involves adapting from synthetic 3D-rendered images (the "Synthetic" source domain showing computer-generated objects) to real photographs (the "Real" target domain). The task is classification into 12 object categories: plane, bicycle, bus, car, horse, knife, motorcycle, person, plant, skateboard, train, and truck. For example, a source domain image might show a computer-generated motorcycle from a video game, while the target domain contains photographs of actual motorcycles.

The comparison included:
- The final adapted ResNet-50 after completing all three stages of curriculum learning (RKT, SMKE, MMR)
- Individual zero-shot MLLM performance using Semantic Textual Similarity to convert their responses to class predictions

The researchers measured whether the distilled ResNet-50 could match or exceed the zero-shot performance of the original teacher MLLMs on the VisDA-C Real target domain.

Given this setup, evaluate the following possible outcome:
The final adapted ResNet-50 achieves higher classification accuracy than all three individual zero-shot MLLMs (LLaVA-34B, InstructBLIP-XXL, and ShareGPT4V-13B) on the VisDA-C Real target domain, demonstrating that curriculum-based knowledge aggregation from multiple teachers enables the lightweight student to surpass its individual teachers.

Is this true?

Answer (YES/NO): YES